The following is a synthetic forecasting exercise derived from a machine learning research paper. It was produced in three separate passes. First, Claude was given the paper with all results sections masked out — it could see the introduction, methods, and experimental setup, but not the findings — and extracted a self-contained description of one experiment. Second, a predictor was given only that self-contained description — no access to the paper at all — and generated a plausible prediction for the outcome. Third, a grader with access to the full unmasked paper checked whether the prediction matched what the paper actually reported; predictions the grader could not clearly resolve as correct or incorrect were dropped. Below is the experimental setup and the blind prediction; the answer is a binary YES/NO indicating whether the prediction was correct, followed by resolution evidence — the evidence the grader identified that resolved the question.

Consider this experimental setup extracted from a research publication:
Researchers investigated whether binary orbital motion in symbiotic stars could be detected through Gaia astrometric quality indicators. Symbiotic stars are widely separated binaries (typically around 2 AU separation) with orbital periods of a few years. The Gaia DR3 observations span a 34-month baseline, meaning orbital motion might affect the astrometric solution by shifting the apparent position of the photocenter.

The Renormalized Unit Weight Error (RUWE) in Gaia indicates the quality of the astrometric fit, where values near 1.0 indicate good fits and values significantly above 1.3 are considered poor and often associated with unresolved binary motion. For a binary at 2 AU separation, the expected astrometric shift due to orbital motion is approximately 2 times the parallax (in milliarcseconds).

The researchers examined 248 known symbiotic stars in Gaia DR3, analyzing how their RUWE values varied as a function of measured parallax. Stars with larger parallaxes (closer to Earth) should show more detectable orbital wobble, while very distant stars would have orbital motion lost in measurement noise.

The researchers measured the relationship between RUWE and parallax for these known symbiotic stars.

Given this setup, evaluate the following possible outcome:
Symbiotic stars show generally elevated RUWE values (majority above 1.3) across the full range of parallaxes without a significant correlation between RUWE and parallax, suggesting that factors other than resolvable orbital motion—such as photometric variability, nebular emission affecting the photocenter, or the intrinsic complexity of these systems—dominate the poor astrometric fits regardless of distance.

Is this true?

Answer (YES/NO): NO